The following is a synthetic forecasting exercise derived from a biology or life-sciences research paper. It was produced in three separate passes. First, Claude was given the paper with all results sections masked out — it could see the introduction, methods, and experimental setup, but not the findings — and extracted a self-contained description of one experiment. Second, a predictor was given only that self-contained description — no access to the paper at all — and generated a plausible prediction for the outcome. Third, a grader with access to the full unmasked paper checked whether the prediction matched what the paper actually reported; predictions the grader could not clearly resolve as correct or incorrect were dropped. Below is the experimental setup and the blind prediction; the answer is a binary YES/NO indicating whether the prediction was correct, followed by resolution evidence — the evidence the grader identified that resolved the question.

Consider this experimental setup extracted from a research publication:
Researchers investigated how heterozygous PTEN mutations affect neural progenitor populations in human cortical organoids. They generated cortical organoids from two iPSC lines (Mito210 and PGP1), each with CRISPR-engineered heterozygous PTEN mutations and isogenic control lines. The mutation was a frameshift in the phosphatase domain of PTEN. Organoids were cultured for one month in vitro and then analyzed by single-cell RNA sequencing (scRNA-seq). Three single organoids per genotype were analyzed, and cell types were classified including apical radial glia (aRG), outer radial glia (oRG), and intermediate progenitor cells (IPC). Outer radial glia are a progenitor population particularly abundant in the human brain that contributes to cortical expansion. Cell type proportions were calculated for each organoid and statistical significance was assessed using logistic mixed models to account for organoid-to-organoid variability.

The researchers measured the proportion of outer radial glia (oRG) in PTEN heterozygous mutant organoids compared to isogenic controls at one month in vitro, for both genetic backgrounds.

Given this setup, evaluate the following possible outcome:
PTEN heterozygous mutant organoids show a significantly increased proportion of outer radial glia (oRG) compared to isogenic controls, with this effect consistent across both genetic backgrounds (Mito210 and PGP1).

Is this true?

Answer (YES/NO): NO